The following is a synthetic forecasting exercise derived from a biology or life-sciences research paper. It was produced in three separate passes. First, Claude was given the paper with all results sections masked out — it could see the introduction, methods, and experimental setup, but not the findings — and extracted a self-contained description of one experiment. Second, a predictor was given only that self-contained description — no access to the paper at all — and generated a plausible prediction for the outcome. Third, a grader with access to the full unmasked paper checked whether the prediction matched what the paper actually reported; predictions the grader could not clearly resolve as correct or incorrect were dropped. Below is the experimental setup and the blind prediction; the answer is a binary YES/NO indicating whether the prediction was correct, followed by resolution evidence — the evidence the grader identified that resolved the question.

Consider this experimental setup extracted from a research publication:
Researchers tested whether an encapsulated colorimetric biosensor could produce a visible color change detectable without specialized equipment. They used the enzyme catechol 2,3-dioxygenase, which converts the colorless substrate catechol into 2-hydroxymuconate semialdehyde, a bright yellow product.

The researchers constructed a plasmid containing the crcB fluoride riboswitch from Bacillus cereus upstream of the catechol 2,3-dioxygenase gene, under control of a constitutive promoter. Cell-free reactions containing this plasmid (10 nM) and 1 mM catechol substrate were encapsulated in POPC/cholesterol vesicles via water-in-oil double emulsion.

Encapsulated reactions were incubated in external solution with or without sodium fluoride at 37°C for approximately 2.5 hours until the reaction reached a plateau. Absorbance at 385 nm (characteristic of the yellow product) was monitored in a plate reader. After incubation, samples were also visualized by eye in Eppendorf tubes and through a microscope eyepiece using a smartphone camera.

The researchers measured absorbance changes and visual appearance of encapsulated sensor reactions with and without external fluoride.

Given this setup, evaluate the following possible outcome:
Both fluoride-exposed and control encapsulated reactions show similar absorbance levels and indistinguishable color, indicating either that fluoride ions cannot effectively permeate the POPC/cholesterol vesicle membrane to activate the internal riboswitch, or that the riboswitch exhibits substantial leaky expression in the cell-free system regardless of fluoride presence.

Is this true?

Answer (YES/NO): NO